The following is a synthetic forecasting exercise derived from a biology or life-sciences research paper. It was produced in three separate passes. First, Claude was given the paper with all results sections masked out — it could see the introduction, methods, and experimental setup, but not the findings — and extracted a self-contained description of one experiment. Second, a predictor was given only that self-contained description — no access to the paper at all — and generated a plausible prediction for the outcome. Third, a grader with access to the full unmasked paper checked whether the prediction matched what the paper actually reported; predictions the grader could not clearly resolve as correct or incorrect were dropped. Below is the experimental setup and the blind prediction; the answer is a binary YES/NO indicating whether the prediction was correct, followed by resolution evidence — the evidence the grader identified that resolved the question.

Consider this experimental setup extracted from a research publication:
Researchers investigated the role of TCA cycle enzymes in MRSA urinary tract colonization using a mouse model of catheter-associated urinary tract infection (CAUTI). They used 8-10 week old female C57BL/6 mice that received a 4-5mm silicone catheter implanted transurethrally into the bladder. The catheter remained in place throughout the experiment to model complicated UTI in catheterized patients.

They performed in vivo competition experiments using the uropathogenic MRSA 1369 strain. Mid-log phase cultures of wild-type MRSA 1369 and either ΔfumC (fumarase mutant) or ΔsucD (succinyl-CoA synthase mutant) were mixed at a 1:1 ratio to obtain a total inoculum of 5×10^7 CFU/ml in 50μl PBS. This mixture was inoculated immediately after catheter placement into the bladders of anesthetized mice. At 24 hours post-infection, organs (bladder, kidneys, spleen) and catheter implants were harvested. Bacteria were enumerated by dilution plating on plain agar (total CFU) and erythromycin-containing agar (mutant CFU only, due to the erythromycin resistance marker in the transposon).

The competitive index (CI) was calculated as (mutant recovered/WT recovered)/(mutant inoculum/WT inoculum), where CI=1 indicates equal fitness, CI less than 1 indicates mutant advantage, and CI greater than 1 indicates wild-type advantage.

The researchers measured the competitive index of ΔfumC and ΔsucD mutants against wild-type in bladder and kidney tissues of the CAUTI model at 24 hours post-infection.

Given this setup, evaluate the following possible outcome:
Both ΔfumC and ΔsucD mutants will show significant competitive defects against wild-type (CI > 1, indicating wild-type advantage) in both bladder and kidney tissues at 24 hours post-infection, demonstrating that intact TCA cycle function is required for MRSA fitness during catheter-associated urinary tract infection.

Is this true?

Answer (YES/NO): YES